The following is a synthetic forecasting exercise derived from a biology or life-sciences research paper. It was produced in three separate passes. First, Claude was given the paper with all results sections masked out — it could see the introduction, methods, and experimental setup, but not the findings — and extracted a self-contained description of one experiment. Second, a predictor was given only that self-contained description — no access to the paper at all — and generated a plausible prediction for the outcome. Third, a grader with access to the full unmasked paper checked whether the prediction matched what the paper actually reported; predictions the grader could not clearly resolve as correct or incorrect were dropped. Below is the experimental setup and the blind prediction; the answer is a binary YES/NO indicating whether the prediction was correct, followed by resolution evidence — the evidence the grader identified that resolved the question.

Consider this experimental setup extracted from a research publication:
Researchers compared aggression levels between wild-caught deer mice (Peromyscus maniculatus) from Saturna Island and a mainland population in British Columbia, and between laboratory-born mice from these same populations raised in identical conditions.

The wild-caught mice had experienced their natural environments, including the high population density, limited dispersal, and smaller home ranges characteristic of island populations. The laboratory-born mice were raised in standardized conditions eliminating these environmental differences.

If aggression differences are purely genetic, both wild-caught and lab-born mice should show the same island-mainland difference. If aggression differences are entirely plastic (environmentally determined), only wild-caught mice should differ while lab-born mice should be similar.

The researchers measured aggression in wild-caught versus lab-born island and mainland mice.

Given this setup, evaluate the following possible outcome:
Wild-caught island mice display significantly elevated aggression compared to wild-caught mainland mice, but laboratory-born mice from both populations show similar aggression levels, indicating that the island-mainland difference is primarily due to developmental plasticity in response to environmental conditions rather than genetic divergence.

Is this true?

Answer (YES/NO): NO